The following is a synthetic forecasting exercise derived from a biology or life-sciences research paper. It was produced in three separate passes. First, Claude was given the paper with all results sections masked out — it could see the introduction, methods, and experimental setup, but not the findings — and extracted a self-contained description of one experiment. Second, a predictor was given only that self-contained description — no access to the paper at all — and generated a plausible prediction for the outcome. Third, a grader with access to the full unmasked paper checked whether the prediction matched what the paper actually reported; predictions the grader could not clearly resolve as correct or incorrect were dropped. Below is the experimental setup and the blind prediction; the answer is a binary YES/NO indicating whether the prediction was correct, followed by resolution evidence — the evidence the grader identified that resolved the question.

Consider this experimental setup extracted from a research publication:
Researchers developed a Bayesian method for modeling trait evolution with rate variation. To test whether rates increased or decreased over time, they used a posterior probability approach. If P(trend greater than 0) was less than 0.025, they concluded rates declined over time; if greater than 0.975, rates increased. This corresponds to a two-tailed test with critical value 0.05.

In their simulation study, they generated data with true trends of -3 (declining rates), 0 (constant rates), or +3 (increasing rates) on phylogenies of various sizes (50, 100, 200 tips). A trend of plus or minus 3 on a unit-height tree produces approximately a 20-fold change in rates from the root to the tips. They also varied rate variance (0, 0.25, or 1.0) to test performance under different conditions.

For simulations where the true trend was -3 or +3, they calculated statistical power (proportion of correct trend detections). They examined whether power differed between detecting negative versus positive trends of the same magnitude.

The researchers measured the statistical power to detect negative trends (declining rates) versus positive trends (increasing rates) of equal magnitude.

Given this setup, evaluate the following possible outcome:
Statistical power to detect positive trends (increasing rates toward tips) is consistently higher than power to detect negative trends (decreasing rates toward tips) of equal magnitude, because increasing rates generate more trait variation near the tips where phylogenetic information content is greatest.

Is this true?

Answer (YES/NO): NO